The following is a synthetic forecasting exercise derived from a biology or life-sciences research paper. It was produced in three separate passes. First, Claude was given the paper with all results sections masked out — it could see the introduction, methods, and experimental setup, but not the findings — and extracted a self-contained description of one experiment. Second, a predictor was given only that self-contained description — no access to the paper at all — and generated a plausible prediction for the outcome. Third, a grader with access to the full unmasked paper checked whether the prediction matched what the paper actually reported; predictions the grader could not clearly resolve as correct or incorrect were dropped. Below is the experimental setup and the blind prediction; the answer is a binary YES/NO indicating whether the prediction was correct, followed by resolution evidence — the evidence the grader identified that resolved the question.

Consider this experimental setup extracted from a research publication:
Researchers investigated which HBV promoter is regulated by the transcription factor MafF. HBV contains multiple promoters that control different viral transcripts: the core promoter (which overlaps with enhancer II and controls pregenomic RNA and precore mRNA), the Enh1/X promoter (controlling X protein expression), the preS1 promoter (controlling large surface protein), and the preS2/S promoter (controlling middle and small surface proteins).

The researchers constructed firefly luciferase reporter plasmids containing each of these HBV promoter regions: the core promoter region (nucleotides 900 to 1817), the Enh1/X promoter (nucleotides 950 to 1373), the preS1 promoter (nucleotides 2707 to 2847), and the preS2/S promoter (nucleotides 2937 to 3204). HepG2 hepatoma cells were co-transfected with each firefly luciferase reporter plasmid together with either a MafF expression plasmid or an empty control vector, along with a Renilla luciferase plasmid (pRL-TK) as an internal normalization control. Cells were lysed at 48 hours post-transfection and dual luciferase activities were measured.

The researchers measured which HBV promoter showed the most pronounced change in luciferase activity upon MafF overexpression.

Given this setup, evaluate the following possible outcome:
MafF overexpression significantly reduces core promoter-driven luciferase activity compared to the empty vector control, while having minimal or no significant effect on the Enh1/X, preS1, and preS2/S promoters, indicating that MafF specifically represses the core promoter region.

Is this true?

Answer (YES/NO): NO